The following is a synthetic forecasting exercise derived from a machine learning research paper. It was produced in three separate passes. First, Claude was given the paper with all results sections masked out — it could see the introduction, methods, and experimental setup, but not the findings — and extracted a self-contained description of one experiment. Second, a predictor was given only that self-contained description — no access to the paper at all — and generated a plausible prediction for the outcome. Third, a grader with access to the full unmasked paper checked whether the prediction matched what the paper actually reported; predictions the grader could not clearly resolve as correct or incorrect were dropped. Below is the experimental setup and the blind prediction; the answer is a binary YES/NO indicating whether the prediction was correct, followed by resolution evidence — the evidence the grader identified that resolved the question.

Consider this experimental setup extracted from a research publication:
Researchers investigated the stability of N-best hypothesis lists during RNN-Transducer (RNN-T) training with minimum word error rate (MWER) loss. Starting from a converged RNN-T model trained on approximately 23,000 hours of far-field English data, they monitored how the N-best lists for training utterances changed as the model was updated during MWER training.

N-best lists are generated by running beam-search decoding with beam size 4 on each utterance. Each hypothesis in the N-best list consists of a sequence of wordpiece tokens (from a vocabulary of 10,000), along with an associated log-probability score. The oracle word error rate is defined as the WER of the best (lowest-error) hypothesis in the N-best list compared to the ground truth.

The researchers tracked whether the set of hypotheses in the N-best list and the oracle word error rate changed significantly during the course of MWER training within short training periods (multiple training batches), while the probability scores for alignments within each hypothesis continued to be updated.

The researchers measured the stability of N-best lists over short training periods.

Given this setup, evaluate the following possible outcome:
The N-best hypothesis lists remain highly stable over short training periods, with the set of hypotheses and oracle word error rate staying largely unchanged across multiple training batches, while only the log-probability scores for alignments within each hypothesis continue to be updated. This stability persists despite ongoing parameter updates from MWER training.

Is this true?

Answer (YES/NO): YES